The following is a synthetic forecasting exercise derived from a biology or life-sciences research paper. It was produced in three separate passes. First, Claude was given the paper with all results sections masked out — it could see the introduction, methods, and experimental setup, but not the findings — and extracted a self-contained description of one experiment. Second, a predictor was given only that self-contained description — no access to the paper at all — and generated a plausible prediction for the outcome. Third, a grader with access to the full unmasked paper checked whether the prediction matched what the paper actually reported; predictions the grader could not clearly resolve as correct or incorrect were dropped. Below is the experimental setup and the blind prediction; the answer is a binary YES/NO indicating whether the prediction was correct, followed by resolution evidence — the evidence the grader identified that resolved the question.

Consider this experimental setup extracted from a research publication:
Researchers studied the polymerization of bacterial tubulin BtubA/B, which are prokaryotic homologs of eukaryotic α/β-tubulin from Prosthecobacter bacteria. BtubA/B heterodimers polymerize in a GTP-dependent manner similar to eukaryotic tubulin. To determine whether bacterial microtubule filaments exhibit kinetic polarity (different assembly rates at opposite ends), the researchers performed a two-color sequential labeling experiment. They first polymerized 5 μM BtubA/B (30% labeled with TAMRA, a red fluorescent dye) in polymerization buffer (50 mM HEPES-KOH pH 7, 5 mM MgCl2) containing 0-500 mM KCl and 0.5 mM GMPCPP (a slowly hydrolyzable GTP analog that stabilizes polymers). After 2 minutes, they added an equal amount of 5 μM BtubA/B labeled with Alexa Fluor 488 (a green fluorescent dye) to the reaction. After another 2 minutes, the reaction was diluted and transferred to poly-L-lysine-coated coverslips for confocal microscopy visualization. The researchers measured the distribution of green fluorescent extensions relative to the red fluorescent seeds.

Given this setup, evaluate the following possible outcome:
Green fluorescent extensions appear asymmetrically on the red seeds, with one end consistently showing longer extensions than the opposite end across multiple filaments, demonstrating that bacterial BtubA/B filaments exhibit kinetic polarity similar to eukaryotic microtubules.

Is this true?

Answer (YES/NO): YES